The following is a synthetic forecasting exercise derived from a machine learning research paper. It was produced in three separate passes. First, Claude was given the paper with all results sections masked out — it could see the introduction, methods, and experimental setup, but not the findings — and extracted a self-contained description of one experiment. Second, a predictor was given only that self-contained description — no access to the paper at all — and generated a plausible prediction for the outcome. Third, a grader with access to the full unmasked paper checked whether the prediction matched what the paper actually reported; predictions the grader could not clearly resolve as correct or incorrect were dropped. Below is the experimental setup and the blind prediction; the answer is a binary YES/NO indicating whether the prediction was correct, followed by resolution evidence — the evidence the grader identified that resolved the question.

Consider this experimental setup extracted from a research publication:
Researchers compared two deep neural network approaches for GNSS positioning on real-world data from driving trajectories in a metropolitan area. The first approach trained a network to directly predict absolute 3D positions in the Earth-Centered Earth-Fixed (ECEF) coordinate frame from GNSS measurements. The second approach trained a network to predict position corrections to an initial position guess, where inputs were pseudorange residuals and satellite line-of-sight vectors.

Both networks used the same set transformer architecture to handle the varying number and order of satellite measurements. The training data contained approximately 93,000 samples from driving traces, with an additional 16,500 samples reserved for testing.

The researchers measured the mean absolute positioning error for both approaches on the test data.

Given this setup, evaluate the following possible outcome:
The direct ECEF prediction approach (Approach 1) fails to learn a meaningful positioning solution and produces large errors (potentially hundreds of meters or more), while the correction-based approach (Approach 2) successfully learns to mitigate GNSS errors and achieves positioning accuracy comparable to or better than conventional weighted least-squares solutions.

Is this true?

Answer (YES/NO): YES